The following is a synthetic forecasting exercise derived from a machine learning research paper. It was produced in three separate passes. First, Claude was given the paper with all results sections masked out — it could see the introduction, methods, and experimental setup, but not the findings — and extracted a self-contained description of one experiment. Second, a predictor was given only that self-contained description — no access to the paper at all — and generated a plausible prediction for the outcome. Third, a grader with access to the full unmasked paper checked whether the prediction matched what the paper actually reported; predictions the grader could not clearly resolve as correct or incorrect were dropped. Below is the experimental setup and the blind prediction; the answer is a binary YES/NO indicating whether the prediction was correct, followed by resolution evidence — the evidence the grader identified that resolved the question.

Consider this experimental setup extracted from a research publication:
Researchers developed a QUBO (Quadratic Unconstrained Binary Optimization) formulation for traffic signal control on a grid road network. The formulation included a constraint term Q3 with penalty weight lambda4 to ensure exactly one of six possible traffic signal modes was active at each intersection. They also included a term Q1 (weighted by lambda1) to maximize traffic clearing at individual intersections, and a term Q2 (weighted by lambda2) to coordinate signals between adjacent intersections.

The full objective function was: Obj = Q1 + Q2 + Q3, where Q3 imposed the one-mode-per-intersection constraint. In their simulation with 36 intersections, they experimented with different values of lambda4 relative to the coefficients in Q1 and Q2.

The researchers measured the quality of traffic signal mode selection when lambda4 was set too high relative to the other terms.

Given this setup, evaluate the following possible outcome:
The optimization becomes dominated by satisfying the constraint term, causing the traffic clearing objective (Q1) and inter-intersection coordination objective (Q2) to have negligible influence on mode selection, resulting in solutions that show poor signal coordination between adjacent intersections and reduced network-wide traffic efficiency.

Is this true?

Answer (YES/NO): NO